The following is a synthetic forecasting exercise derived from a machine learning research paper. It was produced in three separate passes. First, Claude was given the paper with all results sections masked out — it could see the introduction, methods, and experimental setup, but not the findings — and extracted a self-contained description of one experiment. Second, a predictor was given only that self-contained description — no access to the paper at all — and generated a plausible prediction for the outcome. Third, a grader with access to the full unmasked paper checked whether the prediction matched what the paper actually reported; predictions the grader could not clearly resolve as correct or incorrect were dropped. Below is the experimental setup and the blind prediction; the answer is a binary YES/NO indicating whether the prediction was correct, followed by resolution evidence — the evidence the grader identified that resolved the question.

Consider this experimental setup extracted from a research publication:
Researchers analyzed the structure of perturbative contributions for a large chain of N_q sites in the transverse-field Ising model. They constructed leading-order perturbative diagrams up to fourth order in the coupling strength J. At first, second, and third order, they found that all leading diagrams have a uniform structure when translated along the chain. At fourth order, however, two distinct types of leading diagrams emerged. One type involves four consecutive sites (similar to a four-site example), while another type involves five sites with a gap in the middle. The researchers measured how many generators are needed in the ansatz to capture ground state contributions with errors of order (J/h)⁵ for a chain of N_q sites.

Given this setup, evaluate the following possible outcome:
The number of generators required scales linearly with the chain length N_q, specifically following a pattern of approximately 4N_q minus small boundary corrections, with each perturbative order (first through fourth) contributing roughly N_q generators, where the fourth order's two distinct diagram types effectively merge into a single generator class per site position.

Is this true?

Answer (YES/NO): NO